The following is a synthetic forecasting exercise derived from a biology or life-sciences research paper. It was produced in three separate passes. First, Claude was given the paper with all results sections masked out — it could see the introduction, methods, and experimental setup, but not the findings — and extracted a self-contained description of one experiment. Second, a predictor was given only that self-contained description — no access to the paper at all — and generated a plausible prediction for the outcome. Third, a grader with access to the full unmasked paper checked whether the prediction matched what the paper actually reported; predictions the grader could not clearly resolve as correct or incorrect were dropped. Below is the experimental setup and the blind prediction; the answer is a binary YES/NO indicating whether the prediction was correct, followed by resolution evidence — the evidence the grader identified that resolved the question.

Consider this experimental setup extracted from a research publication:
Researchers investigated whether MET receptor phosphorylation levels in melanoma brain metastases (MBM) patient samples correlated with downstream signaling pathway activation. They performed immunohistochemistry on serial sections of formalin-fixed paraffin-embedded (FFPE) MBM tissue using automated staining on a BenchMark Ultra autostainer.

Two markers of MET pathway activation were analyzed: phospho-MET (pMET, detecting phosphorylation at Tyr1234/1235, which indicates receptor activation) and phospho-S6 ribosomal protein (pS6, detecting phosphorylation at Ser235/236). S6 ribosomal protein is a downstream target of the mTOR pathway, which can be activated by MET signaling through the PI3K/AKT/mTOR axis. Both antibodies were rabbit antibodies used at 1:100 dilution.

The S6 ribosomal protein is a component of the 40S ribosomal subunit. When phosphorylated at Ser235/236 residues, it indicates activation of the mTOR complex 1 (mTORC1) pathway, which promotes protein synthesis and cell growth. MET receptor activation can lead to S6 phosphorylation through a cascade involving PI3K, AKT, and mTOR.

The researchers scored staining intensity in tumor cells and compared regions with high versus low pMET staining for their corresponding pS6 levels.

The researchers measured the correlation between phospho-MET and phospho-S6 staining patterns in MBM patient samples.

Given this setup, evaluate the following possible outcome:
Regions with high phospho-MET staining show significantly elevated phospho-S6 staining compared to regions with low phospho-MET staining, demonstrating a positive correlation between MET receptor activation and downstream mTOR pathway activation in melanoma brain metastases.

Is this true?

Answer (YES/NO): YES